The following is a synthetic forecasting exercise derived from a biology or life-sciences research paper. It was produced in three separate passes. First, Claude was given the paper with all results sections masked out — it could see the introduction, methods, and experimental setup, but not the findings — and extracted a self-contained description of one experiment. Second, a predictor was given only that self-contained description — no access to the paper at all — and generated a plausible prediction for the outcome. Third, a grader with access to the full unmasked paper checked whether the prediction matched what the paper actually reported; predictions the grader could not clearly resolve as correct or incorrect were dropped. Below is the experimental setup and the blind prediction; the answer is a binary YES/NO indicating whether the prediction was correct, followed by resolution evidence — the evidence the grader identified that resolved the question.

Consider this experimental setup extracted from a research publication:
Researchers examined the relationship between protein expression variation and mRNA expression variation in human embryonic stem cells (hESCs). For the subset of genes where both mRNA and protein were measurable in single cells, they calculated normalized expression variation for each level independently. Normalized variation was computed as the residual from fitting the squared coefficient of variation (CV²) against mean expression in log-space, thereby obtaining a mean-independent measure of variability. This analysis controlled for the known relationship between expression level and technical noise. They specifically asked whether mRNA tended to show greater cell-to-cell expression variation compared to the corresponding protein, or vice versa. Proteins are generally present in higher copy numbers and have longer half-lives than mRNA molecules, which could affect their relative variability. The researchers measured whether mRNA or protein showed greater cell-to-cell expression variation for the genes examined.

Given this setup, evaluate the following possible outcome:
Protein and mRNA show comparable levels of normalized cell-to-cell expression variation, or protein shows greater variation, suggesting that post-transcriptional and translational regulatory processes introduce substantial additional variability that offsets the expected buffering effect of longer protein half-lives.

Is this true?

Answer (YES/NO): YES